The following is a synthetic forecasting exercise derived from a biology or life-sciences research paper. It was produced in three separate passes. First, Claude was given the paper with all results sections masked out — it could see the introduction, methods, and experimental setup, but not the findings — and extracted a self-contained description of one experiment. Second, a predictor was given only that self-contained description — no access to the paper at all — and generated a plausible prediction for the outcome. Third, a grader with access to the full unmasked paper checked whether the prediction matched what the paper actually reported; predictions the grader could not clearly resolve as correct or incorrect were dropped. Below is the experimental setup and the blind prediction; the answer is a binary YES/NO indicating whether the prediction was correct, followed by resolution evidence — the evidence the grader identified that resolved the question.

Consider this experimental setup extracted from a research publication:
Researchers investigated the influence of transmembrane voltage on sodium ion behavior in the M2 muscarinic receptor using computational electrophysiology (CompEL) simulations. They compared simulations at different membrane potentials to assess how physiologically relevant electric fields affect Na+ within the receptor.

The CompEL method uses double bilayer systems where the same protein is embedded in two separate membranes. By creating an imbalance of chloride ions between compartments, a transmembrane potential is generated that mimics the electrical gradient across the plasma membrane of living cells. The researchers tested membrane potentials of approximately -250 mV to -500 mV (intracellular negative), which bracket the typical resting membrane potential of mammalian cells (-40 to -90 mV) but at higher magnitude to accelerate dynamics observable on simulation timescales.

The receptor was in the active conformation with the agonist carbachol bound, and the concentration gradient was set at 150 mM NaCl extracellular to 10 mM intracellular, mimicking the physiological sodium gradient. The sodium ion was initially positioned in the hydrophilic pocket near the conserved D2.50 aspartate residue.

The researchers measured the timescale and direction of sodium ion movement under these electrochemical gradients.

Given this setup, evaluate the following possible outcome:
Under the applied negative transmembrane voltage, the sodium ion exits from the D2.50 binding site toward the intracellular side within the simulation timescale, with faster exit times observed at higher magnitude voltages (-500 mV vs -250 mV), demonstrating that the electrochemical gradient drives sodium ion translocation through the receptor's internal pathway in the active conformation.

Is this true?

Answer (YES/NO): YES